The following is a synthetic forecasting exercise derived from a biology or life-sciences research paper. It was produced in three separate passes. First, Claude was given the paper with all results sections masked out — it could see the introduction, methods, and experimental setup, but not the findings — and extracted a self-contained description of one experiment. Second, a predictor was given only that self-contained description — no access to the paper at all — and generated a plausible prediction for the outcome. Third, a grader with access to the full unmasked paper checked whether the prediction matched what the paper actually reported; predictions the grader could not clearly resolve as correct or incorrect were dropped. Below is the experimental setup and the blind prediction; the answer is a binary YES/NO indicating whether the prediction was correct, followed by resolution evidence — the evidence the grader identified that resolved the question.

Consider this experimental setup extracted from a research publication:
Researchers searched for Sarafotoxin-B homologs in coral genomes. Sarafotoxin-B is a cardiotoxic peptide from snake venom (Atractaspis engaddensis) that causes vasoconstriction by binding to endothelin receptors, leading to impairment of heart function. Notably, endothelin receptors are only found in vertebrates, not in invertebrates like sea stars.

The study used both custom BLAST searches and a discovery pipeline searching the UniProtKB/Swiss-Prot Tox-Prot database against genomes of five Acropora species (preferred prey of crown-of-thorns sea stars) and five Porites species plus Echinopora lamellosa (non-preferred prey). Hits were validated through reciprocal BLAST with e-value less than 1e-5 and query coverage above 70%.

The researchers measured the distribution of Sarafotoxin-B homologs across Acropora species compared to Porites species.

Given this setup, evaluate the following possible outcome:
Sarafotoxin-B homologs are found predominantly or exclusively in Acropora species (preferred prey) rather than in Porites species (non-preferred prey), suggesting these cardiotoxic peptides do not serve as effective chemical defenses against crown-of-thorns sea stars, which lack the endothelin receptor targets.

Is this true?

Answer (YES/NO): YES